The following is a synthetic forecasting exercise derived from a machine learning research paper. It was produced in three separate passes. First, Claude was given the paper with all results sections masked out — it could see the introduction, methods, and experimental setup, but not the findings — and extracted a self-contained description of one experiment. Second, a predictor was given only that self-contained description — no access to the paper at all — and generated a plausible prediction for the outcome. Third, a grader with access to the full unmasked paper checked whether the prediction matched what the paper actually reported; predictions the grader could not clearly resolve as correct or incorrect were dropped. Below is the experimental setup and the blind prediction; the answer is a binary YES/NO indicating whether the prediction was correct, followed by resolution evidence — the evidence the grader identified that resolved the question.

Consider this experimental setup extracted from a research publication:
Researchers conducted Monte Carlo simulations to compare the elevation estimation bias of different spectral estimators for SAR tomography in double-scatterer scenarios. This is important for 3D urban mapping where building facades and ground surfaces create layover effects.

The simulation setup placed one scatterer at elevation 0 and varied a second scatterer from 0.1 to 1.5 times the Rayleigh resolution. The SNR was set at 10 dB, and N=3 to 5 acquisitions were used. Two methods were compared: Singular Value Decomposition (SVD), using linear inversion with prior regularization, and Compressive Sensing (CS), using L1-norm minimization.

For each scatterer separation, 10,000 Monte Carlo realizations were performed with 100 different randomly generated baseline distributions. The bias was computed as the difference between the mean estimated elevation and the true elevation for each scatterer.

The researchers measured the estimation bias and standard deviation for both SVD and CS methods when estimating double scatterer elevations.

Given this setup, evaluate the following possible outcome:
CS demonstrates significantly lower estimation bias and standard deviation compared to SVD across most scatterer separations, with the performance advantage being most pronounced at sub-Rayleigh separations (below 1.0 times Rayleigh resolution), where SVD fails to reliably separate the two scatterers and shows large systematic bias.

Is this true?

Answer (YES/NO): NO